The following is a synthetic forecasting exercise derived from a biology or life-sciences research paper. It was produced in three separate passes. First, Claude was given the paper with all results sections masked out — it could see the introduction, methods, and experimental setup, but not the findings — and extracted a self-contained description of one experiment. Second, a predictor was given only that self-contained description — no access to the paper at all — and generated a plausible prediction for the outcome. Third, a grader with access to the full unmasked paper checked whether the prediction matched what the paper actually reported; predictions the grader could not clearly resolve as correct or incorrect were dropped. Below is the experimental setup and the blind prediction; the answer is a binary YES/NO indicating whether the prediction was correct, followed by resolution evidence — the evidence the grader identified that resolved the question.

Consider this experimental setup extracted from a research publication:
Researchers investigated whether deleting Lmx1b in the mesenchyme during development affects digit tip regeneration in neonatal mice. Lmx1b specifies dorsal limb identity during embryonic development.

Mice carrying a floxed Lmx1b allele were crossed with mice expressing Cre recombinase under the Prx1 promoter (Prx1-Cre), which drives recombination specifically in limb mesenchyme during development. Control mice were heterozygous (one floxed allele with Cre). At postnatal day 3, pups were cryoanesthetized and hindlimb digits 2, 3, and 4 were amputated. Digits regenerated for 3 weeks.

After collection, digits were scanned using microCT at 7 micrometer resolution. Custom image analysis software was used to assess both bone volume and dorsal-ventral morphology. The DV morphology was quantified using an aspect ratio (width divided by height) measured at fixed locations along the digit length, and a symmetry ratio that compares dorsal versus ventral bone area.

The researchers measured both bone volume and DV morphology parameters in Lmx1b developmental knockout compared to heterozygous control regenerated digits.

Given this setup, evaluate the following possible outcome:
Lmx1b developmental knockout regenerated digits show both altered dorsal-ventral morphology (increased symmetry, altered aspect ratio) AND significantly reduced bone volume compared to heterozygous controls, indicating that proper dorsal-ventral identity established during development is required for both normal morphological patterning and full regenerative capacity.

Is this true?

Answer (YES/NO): NO